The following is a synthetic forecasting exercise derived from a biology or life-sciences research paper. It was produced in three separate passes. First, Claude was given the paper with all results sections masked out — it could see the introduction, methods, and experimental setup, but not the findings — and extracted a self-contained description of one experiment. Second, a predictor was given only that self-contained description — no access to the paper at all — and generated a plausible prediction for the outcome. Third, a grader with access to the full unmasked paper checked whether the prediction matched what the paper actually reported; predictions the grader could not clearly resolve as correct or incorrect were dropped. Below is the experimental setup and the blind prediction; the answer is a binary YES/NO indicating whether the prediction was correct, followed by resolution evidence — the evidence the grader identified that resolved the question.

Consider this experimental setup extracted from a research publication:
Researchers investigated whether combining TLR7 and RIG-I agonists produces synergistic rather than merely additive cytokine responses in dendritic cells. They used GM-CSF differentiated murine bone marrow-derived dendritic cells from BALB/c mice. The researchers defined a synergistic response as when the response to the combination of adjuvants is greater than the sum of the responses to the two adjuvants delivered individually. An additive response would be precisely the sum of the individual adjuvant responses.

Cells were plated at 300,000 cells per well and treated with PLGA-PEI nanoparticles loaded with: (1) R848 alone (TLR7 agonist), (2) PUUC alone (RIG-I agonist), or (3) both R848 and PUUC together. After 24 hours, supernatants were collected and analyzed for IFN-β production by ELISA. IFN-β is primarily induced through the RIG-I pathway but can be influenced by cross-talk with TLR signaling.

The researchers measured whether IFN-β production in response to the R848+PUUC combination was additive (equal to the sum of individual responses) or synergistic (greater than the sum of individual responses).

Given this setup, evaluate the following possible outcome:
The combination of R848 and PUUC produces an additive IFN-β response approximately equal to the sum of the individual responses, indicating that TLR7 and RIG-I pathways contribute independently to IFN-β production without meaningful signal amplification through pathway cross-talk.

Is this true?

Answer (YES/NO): NO